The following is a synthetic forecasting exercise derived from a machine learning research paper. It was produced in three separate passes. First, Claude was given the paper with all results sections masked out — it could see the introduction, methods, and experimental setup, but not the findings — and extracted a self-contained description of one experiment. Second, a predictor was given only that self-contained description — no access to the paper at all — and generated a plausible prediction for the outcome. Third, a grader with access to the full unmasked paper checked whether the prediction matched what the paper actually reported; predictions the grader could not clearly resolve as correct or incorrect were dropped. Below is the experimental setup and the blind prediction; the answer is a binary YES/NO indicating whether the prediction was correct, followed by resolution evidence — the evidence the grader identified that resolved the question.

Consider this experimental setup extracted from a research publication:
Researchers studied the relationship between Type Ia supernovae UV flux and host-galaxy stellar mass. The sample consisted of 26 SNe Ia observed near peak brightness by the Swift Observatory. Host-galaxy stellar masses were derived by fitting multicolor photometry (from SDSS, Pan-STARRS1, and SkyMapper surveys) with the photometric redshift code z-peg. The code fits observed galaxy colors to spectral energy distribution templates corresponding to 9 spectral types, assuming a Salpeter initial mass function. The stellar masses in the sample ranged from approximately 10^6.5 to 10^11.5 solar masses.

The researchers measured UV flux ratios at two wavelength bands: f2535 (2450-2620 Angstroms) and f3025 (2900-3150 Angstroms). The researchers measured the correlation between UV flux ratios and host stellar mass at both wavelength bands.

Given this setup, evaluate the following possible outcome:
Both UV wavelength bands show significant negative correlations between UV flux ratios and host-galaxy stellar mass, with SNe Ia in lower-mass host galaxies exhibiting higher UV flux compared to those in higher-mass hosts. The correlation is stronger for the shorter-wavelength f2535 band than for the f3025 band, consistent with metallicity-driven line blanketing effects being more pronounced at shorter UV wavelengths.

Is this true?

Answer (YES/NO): NO